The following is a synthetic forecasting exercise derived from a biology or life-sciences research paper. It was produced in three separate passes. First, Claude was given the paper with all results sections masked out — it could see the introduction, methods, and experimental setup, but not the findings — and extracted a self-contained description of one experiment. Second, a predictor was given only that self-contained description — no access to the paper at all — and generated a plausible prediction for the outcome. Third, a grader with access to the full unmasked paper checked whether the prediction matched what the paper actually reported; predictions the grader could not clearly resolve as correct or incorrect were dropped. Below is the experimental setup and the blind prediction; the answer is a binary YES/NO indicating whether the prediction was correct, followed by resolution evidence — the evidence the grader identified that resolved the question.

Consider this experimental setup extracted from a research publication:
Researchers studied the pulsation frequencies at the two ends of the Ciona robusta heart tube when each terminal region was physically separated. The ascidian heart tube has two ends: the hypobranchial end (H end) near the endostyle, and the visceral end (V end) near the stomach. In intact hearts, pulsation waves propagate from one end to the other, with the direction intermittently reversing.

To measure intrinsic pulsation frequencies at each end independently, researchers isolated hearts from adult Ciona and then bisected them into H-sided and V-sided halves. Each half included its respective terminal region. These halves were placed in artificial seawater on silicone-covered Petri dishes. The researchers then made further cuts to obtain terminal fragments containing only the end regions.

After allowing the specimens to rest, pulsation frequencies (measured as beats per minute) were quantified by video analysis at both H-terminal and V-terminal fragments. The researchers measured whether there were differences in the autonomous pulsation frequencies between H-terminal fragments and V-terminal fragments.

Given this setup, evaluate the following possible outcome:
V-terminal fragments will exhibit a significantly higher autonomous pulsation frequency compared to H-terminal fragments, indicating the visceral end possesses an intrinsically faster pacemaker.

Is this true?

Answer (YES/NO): NO